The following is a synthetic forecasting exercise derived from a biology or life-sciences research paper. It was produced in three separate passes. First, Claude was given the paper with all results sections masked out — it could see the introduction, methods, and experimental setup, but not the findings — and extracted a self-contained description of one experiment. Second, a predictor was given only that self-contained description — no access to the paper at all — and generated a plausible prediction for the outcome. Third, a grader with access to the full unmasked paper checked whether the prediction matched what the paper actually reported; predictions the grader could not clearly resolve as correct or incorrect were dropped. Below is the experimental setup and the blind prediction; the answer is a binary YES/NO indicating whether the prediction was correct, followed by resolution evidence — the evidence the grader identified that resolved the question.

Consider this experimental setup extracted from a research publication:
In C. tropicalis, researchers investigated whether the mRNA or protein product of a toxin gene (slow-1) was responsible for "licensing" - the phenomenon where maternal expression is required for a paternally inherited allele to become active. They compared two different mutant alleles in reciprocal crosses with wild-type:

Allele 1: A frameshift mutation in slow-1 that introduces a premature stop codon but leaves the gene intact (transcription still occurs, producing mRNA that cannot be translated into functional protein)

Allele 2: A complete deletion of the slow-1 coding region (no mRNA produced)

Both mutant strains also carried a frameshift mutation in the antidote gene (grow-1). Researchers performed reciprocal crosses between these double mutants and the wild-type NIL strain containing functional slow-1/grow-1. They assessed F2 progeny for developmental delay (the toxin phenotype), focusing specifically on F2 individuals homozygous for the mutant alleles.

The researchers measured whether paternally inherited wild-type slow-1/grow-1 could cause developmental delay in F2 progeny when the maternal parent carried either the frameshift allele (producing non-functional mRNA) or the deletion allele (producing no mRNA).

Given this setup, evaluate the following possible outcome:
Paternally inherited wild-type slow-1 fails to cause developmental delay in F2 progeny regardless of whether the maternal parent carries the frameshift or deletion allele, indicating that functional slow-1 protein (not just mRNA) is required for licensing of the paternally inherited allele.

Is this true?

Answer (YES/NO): NO